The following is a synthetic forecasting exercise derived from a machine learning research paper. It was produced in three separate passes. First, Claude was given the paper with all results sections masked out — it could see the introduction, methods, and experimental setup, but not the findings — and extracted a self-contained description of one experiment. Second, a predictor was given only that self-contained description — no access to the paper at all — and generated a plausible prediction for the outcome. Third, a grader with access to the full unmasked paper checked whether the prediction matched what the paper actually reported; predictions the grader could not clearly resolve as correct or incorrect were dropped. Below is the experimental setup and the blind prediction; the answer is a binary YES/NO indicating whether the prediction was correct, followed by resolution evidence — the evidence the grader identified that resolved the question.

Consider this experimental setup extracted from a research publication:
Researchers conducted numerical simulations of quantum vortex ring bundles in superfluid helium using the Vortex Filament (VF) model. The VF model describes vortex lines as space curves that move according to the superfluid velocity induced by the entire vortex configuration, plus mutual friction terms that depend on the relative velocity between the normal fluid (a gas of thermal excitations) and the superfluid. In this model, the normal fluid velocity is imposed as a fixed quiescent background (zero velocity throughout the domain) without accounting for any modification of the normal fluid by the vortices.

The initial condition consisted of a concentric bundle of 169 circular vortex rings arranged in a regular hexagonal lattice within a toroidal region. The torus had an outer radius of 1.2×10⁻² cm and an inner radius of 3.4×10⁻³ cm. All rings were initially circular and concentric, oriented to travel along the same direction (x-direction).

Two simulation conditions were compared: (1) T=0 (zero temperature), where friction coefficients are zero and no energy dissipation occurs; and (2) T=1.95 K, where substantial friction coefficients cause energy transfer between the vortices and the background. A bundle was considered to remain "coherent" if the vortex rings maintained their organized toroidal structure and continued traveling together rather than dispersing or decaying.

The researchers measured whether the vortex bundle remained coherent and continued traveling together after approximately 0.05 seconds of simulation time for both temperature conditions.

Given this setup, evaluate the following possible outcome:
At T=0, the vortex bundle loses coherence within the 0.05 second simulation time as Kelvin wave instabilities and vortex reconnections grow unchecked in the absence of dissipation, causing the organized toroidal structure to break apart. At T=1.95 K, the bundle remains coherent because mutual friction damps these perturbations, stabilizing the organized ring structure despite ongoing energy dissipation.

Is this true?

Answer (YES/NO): NO